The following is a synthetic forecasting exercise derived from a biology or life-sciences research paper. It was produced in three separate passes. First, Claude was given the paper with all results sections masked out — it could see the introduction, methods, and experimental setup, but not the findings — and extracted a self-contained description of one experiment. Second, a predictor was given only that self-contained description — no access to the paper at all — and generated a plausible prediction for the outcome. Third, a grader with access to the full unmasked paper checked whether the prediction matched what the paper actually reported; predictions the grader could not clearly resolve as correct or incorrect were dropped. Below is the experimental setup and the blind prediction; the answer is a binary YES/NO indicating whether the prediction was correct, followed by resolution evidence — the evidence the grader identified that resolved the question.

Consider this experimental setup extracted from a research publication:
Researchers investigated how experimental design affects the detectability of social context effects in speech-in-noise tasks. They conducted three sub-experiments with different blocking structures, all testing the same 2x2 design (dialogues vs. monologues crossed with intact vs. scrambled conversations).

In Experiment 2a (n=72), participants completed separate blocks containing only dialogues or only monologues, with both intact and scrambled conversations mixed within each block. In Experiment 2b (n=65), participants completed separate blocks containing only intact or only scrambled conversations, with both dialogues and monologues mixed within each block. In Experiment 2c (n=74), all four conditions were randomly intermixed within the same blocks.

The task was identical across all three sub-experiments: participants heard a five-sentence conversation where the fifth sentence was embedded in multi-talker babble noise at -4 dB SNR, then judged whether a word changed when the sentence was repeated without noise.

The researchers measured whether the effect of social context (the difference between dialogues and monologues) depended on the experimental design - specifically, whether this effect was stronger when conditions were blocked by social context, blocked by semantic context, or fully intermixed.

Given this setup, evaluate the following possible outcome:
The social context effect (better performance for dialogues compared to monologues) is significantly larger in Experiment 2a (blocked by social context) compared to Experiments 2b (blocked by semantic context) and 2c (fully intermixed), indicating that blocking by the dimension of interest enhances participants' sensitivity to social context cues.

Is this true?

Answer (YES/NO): NO